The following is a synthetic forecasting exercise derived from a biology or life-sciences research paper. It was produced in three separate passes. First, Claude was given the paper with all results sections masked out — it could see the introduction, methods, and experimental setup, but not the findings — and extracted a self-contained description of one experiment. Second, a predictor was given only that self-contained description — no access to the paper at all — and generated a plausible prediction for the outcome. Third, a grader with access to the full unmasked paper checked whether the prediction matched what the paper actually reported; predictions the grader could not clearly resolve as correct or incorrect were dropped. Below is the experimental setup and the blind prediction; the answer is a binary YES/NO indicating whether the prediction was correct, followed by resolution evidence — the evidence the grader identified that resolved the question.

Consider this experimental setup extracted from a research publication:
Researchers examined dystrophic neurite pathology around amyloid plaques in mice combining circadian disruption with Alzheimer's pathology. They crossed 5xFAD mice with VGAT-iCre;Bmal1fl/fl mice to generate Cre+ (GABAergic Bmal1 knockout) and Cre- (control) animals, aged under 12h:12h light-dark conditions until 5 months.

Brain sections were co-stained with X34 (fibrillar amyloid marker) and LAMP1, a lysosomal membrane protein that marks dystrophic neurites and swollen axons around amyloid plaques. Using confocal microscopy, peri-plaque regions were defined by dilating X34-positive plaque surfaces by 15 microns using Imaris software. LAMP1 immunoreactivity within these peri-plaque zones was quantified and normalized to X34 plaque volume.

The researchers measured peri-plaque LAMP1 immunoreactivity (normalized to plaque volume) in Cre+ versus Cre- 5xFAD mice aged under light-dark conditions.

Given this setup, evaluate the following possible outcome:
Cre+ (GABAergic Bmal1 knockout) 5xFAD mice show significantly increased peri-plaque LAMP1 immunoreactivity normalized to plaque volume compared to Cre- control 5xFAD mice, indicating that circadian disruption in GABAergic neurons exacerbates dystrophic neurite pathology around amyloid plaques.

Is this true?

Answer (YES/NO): NO